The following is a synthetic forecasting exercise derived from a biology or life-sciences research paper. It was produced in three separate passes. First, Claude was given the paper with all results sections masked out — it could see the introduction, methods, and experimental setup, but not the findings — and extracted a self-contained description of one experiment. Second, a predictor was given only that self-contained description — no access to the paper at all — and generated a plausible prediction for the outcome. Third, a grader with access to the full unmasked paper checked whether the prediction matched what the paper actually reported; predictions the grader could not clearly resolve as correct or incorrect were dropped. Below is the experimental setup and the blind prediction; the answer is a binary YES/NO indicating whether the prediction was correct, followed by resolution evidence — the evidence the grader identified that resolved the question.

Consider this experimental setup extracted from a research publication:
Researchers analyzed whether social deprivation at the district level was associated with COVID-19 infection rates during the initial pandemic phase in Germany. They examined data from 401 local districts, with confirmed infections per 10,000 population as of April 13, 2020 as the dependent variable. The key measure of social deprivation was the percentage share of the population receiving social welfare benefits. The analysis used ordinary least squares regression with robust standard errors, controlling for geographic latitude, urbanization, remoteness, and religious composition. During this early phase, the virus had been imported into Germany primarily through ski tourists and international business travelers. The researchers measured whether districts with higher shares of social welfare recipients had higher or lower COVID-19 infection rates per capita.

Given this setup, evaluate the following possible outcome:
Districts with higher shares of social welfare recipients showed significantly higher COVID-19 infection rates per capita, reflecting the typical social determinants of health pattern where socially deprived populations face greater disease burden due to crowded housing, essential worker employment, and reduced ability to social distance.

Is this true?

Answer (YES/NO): NO